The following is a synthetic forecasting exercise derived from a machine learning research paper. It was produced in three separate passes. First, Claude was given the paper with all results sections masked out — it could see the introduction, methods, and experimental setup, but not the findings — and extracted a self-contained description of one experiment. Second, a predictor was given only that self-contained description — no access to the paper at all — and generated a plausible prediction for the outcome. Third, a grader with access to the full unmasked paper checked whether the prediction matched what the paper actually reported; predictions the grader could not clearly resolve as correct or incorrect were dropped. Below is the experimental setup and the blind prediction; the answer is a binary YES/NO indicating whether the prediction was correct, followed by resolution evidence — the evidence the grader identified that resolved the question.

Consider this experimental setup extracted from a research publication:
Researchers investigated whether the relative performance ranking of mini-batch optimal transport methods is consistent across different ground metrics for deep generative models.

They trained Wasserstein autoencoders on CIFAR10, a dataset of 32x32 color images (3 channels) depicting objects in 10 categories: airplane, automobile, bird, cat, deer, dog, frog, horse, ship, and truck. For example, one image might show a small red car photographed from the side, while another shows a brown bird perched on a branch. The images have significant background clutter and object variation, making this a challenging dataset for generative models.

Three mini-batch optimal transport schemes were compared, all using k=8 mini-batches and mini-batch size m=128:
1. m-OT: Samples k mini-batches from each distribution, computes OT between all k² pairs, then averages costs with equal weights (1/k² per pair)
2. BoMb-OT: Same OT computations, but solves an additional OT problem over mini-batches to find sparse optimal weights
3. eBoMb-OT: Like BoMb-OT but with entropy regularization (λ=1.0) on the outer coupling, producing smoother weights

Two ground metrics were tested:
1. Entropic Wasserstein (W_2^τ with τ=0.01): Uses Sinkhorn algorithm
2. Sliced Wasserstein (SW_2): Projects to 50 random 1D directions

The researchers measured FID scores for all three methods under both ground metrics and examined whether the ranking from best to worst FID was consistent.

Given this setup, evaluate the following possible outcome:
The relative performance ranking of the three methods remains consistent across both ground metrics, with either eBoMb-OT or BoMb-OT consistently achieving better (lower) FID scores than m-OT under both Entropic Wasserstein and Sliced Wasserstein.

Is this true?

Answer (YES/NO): YES